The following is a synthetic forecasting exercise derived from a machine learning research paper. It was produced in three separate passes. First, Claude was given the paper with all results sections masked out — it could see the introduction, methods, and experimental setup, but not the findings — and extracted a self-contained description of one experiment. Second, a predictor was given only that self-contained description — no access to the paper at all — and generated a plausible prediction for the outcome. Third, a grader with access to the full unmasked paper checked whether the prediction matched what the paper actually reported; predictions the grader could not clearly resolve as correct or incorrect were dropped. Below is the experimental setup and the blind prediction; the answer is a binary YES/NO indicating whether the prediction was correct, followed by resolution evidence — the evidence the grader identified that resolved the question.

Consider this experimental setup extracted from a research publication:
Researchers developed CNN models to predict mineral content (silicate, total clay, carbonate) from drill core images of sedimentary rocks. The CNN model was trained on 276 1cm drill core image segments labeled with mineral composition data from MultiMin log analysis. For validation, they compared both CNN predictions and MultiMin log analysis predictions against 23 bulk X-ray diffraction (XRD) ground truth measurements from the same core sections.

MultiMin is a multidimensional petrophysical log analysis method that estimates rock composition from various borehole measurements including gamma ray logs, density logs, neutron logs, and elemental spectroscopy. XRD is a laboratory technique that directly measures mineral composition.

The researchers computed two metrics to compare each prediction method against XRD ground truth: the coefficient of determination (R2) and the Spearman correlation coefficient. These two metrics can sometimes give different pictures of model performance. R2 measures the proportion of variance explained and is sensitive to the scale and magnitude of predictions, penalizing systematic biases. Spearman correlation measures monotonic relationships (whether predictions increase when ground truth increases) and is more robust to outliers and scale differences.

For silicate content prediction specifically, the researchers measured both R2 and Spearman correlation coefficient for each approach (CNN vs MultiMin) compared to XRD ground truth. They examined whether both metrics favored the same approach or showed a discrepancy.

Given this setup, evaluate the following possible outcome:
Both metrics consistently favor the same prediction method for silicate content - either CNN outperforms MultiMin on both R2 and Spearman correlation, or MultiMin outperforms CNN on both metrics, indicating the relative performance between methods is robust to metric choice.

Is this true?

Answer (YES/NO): NO